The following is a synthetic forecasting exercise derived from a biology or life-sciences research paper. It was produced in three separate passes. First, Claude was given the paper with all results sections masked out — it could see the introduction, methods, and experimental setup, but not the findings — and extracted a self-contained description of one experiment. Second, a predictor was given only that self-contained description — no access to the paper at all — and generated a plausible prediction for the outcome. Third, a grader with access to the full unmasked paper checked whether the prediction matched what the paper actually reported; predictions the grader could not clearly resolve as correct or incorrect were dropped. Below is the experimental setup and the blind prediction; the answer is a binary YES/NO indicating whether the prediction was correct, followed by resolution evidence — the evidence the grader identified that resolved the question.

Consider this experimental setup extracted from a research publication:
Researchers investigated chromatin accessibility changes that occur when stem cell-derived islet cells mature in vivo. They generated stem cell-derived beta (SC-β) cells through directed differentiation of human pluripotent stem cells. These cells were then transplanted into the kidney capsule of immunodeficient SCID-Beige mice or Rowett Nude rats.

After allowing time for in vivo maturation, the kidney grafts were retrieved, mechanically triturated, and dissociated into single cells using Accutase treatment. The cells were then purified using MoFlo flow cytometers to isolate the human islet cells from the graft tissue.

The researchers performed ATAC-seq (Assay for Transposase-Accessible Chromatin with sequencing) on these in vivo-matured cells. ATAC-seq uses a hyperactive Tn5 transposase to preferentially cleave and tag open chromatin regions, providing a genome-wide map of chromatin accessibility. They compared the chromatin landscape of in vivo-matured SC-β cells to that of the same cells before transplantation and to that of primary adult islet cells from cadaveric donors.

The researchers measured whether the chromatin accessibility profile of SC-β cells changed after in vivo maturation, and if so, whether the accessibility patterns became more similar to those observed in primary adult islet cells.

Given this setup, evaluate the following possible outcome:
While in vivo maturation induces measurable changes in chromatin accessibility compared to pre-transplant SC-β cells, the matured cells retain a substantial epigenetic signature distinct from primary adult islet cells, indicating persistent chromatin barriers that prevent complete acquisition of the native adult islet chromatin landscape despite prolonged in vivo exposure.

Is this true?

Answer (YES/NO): NO